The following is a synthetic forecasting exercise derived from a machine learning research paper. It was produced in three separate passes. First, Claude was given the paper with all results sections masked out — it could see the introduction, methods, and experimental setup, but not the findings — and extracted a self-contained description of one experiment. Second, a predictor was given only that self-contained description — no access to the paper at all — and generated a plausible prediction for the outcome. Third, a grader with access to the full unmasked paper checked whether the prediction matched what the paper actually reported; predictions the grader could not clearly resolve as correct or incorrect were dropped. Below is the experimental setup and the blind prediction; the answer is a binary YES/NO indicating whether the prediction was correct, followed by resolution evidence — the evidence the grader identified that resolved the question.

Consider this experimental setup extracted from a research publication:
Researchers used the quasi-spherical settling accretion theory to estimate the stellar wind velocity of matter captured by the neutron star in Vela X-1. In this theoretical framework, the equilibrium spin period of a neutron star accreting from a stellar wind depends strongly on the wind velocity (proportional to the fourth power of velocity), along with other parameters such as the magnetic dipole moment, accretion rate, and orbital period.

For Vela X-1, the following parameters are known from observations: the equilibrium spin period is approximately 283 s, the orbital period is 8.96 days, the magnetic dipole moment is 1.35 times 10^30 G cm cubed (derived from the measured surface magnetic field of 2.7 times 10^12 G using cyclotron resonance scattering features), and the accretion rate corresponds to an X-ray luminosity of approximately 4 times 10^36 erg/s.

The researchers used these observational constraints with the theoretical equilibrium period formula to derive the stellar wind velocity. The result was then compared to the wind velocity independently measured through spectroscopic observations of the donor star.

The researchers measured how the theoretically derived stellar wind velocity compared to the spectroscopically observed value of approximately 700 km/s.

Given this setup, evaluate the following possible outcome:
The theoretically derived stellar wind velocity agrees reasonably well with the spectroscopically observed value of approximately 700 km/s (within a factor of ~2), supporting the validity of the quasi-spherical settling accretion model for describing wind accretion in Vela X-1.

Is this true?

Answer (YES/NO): YES